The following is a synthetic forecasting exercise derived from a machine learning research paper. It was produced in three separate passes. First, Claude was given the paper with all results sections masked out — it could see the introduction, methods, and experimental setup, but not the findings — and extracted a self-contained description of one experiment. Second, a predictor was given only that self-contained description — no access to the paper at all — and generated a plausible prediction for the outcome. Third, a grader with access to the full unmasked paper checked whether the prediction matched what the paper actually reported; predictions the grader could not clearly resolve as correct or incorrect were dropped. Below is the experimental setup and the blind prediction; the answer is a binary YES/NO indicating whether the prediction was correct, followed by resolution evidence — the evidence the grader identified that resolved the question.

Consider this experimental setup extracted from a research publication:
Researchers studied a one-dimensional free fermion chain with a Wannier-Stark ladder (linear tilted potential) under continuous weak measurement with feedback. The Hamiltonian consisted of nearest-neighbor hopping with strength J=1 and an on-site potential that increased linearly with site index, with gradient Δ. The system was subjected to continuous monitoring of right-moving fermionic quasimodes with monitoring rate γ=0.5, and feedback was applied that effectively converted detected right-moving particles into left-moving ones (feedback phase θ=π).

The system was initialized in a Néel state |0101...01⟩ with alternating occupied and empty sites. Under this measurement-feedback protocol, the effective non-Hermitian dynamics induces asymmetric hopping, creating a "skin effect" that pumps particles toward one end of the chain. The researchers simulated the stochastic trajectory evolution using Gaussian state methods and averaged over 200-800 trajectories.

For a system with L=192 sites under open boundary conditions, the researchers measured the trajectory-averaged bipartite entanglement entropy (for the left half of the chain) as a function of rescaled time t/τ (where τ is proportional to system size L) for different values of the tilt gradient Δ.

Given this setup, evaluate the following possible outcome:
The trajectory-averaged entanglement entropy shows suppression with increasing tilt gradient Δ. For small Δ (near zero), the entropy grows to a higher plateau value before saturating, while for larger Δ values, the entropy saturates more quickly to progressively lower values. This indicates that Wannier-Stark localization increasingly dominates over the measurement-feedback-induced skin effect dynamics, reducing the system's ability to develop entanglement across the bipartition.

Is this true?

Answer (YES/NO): NO